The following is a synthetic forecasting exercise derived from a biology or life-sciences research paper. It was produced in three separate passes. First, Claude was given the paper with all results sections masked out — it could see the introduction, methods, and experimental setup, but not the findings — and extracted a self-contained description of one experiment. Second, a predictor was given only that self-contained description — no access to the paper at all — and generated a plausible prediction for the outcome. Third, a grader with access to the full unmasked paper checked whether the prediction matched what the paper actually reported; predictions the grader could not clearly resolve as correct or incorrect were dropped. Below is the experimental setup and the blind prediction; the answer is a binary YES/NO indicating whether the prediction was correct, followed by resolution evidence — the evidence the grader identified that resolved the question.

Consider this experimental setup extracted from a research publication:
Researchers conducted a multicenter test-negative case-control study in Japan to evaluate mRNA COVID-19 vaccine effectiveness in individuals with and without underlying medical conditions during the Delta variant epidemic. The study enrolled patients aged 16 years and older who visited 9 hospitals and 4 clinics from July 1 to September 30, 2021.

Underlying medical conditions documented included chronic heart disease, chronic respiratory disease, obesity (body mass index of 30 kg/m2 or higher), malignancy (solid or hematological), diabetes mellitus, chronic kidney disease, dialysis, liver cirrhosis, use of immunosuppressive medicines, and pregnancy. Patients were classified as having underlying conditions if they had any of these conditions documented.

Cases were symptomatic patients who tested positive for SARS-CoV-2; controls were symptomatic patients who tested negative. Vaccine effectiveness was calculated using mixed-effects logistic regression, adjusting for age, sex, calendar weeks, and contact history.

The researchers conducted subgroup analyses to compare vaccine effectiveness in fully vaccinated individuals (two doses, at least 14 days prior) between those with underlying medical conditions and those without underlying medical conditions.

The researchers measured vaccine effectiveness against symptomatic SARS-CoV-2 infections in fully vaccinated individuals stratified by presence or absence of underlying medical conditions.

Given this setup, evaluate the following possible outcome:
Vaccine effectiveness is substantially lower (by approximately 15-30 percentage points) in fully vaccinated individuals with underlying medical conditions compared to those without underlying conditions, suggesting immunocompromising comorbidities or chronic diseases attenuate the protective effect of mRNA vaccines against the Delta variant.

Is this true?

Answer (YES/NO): NO